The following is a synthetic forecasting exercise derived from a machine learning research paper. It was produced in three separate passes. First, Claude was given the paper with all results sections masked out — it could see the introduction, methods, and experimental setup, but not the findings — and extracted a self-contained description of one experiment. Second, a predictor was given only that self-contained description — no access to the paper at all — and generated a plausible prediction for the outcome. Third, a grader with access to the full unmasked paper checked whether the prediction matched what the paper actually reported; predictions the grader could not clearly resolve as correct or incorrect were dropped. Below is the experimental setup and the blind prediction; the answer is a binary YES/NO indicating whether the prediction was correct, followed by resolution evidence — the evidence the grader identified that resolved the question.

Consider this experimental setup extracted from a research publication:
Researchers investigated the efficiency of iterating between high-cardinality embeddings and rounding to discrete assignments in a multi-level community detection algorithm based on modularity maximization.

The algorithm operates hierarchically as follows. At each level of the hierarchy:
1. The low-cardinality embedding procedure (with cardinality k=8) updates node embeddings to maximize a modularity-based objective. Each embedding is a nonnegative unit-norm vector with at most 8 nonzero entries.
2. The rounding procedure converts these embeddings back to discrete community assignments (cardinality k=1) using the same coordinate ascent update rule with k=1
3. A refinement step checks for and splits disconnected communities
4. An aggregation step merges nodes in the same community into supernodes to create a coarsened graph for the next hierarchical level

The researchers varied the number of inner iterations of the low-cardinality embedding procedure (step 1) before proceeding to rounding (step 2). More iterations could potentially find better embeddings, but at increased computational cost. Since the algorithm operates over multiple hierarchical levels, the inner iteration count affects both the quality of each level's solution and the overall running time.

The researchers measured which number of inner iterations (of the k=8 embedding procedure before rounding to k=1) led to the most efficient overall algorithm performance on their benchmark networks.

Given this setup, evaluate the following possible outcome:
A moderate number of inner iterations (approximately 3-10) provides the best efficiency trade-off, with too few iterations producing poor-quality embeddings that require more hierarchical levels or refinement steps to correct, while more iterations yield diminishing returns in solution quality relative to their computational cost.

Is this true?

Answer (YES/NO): NO